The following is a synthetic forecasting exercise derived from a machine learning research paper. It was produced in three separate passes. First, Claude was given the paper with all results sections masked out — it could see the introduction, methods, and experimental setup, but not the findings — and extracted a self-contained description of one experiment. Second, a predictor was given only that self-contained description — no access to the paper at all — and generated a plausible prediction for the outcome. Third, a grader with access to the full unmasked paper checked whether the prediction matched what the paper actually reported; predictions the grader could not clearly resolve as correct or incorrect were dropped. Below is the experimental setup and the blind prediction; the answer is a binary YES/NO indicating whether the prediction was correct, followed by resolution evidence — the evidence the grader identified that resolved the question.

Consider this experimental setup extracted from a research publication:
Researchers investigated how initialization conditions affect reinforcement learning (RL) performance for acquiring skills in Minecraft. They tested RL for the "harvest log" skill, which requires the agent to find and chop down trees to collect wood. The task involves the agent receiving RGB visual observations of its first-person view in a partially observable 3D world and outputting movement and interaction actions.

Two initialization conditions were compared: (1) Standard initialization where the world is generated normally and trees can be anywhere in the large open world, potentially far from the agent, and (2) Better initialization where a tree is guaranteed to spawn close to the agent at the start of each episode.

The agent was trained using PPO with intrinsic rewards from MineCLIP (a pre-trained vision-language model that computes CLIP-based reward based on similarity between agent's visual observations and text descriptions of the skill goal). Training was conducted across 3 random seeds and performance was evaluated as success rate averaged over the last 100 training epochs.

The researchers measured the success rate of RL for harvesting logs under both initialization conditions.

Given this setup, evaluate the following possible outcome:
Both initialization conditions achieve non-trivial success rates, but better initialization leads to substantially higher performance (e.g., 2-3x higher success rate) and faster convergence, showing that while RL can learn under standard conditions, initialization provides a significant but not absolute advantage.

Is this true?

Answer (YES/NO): NO